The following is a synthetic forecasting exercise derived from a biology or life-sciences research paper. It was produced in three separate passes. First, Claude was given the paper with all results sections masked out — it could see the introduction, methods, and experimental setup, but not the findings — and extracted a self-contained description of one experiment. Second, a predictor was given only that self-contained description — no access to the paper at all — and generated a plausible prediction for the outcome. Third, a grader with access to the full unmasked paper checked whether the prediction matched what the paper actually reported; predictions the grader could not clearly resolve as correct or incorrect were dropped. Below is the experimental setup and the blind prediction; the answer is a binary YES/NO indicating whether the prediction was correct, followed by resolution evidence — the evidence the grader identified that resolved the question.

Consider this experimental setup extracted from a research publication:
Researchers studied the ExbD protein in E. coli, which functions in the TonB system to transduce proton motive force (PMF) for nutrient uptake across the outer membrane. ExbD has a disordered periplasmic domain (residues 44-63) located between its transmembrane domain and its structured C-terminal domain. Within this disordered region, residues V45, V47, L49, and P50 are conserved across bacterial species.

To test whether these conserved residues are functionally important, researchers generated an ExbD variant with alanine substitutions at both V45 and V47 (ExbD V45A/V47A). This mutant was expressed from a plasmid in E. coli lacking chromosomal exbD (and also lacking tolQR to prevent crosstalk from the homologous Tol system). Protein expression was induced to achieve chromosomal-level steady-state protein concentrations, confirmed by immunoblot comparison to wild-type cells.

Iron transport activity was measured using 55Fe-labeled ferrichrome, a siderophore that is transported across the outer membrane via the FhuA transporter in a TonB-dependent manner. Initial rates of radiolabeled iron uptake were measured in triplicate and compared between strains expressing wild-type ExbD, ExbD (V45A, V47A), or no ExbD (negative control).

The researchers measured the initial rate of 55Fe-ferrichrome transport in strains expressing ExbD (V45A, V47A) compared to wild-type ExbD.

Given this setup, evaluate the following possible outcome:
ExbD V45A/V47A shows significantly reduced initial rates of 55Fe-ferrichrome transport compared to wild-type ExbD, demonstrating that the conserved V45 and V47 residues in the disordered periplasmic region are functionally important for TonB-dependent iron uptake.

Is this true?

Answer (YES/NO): YES